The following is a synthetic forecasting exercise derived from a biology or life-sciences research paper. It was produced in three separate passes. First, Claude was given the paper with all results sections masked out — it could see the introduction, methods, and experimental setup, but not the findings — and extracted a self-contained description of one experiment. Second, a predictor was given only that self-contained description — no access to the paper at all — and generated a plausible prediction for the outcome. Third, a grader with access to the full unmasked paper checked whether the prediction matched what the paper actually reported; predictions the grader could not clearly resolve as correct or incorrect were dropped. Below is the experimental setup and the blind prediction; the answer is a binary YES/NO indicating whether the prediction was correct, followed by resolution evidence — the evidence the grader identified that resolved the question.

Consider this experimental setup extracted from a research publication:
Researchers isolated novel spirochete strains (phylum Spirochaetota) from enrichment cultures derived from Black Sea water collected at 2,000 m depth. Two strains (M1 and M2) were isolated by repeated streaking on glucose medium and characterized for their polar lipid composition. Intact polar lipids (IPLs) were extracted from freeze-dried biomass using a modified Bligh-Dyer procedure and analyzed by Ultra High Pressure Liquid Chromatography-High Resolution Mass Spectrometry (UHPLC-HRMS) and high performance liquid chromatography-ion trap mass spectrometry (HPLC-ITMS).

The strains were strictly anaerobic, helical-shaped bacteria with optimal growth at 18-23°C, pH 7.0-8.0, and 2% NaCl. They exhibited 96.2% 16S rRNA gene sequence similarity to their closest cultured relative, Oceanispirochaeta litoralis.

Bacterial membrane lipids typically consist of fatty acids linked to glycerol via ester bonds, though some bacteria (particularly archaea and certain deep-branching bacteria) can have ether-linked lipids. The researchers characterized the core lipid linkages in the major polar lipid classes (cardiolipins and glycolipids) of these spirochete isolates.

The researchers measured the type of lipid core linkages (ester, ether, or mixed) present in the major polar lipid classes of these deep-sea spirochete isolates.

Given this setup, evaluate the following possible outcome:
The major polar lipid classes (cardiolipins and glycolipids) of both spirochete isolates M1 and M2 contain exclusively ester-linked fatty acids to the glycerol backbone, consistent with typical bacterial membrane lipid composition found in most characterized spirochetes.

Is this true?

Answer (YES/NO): NO